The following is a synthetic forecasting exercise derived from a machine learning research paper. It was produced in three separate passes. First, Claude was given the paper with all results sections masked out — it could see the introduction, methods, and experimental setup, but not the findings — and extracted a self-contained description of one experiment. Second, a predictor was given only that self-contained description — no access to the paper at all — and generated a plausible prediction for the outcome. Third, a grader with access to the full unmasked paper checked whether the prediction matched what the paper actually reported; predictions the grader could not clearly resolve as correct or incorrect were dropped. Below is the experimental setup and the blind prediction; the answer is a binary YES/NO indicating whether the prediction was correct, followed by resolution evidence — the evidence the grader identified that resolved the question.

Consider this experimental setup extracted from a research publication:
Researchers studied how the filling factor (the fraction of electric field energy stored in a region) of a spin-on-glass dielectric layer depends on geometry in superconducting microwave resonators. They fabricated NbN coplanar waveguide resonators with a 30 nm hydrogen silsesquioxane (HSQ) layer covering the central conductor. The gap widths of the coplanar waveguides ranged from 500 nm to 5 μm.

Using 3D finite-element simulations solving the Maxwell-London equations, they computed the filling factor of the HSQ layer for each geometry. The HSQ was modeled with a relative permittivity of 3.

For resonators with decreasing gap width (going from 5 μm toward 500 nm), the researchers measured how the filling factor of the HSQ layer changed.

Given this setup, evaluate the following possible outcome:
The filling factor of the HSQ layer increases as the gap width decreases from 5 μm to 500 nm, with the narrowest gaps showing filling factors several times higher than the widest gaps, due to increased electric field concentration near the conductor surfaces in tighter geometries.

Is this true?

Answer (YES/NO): YES